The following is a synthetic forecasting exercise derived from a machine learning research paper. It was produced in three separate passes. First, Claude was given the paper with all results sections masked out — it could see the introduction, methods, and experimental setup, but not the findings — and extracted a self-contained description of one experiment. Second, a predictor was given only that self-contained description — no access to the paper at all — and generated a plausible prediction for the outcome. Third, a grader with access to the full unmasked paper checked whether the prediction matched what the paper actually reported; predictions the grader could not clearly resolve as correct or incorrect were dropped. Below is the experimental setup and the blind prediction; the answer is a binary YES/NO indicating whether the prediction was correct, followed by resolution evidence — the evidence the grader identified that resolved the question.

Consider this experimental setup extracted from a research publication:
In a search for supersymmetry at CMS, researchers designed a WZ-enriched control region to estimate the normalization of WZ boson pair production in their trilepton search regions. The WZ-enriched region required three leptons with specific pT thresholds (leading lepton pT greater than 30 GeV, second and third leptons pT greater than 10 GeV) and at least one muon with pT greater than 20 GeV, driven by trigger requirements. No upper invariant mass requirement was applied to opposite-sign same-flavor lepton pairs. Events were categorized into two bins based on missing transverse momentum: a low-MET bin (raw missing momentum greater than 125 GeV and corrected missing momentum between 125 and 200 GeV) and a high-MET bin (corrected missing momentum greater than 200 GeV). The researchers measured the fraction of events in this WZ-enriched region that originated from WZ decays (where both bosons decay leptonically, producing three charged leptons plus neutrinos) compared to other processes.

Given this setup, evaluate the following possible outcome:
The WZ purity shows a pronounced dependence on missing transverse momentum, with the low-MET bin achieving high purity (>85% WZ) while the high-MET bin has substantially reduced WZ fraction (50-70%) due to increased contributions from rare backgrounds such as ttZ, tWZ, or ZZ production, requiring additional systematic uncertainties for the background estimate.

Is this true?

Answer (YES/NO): NO